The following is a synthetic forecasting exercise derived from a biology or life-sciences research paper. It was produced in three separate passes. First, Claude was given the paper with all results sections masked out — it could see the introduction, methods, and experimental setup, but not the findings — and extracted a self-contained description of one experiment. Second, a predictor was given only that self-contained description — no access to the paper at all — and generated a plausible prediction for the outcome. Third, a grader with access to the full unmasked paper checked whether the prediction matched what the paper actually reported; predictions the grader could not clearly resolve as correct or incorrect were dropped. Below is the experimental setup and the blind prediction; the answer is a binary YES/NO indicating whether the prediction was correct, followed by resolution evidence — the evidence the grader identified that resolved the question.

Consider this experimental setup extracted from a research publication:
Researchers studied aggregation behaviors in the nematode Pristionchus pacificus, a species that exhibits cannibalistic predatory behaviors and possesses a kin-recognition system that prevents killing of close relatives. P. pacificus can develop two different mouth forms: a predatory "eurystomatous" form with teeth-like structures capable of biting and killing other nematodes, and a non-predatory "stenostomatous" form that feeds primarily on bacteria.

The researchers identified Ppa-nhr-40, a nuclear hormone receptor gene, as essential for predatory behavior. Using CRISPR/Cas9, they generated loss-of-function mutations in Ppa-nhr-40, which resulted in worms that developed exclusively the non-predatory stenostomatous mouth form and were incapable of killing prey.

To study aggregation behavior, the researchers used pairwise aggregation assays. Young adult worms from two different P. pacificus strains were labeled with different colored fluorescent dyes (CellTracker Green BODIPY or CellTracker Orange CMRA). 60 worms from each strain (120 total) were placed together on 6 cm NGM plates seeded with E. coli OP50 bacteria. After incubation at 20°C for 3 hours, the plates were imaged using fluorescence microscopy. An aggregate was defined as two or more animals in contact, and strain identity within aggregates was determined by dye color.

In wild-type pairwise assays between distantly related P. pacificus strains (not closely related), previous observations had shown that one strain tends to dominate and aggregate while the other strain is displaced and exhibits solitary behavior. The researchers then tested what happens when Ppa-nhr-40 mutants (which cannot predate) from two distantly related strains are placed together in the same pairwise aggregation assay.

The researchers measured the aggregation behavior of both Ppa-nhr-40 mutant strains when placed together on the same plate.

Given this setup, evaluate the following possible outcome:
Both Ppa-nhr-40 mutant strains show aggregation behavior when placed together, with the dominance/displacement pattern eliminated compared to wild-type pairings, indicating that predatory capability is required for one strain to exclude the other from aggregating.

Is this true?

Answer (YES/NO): YES